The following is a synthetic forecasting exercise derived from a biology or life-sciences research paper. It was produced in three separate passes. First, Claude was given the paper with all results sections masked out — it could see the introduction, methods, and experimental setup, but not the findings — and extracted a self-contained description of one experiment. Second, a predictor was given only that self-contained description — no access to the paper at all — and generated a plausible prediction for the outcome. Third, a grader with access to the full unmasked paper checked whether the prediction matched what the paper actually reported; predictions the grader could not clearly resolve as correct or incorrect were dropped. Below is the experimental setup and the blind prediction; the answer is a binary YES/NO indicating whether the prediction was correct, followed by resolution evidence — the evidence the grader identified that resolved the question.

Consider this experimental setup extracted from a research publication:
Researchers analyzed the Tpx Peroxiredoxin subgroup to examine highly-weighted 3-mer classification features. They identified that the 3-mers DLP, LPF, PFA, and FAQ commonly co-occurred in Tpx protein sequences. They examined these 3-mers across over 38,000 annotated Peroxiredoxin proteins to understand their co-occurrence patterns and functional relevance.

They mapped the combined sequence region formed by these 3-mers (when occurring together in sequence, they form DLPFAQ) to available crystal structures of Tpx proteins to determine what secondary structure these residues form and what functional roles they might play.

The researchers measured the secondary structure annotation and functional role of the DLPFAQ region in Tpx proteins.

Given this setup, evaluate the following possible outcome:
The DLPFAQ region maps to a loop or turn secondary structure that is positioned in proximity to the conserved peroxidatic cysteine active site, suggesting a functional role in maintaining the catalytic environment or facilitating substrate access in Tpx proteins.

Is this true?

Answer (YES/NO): NO